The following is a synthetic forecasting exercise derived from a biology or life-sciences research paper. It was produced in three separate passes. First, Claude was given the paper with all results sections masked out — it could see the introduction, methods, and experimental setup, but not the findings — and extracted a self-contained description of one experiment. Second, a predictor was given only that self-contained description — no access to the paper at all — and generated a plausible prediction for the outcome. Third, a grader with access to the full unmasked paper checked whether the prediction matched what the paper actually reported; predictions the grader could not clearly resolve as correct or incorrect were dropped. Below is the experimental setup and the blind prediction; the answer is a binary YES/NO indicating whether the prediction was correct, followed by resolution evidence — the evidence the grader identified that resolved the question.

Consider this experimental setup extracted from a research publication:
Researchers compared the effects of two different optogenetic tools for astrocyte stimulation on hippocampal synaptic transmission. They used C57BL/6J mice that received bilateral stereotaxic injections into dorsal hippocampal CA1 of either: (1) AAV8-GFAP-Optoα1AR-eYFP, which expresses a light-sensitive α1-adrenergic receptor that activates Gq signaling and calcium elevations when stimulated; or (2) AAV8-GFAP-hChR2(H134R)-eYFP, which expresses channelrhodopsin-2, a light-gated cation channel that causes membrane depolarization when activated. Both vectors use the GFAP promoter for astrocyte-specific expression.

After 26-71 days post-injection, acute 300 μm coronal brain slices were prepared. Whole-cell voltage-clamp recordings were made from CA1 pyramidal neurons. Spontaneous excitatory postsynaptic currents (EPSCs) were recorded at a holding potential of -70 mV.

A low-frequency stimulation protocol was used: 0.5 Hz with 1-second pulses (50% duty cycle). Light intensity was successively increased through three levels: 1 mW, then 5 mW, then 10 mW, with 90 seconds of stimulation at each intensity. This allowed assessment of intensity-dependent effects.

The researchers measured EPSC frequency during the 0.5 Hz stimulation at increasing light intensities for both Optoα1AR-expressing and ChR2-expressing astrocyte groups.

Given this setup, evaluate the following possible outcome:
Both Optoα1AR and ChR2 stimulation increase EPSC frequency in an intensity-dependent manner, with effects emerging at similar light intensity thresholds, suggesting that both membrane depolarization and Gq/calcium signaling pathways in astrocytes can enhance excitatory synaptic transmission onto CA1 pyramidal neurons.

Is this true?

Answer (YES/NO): NO